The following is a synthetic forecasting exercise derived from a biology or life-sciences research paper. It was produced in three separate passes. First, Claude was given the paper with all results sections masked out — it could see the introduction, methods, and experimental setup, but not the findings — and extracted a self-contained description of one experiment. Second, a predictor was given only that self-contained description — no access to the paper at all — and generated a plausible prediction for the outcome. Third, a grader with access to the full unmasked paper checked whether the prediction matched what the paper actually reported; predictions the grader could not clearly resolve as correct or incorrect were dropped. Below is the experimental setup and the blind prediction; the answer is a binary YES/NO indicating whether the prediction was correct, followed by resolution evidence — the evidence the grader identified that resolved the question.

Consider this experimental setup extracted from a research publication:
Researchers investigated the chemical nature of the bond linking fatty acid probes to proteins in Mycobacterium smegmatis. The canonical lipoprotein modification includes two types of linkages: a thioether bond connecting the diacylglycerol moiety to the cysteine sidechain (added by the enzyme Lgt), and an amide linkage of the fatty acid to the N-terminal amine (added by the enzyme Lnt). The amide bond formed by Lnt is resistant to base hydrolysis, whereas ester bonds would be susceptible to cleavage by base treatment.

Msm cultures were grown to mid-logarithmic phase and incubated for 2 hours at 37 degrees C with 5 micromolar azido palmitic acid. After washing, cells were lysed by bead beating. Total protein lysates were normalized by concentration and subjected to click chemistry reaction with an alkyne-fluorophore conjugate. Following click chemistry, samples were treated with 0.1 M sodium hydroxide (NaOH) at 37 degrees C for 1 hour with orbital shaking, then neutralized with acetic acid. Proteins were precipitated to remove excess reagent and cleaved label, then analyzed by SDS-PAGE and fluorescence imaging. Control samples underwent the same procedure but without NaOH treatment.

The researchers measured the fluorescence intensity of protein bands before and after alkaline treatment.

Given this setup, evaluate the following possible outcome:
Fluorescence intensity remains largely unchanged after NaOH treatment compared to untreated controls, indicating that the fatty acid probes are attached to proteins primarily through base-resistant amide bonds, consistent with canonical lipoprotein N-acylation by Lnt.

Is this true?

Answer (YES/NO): NO